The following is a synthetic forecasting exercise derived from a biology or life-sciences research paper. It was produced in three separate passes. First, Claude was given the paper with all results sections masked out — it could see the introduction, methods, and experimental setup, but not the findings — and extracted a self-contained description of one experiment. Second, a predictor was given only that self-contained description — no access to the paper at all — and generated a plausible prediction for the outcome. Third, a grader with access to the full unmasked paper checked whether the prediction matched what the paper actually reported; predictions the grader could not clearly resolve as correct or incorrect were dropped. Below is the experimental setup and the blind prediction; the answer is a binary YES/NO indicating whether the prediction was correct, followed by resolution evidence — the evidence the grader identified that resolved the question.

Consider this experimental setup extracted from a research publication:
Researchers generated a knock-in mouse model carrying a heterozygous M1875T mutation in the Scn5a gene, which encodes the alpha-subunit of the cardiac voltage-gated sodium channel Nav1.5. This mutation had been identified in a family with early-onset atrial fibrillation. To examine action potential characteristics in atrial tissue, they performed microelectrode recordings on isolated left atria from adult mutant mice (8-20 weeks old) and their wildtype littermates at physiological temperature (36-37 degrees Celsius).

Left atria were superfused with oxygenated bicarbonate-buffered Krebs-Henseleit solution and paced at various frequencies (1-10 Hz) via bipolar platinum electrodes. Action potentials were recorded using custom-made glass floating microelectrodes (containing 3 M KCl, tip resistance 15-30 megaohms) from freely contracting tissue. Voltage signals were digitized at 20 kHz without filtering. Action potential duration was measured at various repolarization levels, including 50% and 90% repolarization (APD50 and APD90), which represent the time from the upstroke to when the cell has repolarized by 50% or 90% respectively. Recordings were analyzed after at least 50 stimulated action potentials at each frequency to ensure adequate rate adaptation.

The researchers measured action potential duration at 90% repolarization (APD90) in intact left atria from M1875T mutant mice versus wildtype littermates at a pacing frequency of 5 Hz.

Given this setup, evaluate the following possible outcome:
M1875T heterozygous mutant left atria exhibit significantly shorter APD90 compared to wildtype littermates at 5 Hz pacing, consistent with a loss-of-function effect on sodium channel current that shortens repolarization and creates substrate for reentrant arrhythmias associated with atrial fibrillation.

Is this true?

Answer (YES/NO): NO